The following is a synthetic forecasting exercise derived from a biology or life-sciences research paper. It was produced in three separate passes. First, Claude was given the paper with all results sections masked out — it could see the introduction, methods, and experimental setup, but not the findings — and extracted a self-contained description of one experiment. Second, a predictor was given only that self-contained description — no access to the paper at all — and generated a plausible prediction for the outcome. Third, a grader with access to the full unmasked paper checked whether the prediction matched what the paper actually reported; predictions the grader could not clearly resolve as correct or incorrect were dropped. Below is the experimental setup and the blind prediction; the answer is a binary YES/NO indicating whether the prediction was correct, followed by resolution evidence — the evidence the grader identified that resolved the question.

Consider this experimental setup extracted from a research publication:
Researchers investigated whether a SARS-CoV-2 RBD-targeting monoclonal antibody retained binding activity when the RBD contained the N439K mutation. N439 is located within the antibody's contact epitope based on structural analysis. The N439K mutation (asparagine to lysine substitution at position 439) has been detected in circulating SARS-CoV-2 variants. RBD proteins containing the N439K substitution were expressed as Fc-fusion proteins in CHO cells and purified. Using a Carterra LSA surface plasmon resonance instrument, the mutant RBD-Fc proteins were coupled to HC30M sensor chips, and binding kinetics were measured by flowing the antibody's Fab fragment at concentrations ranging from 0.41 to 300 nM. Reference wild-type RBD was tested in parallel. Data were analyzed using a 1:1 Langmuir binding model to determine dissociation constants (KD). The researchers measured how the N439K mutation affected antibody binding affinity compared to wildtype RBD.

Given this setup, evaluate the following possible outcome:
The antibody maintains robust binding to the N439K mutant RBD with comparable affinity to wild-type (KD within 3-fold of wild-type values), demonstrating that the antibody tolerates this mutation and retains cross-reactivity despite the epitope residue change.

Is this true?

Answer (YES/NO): YES